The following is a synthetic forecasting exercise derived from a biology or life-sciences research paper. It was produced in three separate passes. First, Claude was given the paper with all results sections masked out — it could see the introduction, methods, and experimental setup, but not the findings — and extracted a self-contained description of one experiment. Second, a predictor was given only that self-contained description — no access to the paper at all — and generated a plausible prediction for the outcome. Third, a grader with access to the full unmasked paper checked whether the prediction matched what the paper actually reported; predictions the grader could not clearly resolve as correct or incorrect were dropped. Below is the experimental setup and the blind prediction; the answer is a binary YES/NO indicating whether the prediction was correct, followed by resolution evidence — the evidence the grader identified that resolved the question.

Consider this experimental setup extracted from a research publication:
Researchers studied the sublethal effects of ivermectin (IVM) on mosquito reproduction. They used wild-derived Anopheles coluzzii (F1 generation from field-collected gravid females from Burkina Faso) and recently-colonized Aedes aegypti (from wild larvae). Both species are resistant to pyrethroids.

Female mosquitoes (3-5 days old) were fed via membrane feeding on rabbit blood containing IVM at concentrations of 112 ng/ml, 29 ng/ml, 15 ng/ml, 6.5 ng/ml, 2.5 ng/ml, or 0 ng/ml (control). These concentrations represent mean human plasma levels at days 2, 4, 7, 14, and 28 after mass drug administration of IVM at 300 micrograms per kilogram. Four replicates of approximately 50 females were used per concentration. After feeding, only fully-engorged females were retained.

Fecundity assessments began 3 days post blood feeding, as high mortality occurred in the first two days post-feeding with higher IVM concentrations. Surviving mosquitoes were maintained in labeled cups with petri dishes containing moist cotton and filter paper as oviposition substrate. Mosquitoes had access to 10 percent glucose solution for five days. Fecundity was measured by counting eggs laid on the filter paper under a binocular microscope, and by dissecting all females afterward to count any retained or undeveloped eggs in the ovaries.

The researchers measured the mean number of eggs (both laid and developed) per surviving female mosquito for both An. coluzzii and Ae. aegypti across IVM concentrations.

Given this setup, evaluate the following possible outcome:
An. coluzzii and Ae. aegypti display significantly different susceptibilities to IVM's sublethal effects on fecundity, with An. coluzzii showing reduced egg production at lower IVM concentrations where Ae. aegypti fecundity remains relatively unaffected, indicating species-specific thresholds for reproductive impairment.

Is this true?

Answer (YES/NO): YES